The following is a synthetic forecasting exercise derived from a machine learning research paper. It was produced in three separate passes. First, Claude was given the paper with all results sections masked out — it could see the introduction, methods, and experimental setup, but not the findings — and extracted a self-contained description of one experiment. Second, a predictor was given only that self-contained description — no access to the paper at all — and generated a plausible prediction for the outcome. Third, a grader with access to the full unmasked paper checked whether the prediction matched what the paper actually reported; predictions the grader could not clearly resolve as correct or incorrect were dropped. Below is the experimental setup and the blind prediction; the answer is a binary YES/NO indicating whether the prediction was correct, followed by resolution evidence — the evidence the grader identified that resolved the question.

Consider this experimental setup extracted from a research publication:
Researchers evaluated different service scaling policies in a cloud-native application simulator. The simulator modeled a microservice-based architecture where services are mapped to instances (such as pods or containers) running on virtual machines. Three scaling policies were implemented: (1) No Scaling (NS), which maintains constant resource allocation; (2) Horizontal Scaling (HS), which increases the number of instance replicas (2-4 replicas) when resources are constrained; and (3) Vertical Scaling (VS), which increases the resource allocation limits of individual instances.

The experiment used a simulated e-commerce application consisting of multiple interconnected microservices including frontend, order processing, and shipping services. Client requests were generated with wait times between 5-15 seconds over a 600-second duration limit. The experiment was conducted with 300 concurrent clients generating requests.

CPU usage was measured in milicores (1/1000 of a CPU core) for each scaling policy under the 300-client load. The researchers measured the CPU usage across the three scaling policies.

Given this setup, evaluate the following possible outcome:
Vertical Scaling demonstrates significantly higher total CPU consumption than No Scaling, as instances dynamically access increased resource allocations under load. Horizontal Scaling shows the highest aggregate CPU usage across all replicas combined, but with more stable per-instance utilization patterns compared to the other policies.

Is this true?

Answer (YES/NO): NO